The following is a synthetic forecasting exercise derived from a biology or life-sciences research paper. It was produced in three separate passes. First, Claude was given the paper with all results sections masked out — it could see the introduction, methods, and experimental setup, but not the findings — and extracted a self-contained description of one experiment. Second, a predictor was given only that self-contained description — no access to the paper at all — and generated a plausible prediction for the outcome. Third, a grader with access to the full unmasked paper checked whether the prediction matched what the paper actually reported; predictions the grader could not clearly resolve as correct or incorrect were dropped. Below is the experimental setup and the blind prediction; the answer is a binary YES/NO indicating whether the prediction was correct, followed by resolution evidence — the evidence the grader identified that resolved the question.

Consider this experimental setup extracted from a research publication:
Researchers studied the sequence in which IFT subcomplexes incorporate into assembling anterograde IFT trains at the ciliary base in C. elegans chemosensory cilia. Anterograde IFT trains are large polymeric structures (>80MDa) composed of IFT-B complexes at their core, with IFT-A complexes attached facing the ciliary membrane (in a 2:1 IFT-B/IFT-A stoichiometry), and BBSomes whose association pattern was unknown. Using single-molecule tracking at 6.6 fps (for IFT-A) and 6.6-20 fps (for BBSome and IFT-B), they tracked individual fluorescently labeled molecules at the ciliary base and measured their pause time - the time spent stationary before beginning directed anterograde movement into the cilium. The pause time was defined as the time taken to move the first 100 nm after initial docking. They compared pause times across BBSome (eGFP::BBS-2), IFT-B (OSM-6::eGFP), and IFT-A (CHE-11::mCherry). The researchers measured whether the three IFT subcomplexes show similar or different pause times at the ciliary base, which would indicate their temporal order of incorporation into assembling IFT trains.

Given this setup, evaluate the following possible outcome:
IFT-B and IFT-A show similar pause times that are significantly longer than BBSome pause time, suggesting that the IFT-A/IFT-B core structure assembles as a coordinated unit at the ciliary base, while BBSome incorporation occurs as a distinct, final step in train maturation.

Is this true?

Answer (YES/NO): NO